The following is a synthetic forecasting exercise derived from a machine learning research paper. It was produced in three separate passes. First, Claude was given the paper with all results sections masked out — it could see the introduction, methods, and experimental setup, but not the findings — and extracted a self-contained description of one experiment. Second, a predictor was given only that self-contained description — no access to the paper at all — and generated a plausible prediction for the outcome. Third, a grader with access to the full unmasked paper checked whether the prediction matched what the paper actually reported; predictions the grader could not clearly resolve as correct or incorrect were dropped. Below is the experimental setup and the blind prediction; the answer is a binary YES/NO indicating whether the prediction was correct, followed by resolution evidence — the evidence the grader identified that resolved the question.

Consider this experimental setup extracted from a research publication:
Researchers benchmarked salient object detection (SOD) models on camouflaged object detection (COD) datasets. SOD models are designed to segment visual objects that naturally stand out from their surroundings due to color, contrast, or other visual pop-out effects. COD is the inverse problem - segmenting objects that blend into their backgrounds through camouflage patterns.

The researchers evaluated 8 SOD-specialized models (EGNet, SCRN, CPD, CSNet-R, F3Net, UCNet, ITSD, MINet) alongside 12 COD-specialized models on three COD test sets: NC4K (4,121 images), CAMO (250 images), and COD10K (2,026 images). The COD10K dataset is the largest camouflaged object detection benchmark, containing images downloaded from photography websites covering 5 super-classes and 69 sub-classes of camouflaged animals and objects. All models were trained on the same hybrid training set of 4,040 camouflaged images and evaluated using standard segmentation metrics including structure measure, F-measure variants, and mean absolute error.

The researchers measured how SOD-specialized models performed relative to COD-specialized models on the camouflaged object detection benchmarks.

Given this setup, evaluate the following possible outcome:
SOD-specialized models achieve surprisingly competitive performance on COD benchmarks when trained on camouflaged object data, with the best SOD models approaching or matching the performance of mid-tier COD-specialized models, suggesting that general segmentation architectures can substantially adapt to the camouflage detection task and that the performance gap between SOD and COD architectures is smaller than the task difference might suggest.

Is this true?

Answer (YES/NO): YES